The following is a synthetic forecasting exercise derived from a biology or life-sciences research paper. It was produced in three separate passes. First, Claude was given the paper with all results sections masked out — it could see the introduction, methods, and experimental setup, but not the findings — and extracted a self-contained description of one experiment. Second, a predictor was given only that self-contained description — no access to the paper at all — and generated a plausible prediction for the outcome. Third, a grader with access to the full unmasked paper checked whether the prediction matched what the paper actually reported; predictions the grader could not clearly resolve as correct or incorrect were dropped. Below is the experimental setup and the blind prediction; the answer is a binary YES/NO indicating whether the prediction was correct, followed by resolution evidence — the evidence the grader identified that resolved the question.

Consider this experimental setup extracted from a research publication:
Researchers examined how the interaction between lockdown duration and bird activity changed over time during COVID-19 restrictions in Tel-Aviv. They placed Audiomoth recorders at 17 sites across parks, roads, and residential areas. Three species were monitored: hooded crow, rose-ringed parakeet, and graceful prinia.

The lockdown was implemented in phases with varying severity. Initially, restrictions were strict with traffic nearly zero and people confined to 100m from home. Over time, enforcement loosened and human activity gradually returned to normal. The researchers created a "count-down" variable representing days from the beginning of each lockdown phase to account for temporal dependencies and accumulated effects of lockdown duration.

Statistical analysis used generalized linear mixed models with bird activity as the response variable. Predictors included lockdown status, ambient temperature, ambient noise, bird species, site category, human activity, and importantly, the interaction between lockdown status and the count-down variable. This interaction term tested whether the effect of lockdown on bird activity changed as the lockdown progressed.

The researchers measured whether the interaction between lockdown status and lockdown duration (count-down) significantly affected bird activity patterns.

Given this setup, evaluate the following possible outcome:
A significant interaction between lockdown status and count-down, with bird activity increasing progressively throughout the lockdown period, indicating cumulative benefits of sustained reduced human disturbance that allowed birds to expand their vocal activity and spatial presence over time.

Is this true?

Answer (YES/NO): NO